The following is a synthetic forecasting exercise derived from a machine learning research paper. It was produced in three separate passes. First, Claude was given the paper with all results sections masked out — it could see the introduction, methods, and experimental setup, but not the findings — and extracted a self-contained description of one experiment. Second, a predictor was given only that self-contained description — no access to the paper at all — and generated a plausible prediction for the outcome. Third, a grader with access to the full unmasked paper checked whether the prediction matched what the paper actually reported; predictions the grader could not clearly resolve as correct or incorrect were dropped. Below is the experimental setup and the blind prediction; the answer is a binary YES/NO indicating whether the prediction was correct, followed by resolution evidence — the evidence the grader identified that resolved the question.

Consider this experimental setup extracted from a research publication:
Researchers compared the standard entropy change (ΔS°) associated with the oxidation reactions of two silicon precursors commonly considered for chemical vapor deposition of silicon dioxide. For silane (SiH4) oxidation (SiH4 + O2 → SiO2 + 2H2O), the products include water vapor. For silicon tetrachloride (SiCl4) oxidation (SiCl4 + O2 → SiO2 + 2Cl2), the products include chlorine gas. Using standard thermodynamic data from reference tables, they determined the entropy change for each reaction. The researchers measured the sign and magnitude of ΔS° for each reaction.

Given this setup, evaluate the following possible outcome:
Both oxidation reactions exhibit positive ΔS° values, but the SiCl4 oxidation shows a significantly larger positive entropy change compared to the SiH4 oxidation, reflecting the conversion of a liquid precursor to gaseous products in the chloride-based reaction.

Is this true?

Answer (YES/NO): NO